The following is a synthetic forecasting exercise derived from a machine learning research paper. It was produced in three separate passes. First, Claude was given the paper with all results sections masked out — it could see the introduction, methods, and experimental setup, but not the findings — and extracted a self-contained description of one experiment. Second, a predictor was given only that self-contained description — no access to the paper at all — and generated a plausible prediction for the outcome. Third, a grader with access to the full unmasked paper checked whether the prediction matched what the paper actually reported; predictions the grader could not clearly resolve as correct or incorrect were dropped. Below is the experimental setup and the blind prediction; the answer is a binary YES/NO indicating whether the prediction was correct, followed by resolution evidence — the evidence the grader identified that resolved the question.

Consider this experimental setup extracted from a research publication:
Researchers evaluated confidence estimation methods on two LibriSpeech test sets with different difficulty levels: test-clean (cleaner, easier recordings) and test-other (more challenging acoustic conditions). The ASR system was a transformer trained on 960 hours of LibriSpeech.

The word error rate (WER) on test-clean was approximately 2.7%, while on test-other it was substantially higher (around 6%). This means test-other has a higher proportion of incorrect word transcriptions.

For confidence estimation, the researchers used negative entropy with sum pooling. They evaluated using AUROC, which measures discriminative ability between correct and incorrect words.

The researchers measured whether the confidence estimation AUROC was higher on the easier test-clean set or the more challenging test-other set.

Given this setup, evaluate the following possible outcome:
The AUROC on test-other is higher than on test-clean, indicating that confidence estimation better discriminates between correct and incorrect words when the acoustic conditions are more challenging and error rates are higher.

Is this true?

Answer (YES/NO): NO